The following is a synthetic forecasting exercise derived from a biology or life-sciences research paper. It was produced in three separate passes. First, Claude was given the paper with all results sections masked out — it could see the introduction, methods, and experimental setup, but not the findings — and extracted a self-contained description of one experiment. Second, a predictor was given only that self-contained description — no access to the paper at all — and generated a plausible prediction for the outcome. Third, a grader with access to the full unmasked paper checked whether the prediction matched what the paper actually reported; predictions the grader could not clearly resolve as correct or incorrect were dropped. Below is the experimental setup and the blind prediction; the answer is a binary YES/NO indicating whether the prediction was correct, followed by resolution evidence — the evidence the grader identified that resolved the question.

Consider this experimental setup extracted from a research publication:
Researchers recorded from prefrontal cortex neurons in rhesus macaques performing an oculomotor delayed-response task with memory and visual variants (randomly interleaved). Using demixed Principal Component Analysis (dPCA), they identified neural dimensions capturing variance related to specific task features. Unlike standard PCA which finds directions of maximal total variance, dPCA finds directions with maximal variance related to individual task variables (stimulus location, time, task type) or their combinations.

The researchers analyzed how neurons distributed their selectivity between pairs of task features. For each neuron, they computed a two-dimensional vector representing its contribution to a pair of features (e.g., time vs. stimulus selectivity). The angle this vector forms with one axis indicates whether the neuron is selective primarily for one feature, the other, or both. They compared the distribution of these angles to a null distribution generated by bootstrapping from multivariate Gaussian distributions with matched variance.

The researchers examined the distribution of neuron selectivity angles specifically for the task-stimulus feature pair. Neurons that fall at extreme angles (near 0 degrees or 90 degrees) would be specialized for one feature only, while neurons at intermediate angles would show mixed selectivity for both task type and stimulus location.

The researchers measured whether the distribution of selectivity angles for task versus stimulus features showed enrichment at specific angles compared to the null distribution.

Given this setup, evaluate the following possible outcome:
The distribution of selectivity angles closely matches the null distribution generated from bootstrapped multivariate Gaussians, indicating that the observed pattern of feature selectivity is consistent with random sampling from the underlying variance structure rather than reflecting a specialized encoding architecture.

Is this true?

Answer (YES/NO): NO